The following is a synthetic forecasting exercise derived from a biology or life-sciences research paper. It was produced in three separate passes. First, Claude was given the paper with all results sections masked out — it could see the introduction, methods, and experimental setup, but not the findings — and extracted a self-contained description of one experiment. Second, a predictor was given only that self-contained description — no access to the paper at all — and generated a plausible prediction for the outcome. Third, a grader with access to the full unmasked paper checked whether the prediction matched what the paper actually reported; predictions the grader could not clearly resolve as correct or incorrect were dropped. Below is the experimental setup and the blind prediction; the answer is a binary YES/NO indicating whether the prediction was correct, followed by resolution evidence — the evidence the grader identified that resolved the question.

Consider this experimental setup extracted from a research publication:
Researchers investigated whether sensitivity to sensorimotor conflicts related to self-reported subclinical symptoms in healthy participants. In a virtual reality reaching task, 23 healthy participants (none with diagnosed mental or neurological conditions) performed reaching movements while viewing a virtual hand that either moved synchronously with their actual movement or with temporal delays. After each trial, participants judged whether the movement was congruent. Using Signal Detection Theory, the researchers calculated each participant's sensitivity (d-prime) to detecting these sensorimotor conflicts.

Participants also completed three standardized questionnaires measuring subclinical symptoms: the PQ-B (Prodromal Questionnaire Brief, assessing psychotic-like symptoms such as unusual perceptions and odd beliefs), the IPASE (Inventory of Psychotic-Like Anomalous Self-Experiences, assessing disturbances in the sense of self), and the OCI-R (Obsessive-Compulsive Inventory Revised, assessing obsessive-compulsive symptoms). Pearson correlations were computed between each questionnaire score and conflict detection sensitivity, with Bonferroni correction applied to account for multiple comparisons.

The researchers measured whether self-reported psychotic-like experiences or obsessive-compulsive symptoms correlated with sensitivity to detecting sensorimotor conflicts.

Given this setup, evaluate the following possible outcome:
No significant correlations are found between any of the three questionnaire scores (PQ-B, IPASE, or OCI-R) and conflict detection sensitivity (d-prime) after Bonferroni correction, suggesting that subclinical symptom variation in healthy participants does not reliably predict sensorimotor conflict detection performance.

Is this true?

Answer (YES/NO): YES